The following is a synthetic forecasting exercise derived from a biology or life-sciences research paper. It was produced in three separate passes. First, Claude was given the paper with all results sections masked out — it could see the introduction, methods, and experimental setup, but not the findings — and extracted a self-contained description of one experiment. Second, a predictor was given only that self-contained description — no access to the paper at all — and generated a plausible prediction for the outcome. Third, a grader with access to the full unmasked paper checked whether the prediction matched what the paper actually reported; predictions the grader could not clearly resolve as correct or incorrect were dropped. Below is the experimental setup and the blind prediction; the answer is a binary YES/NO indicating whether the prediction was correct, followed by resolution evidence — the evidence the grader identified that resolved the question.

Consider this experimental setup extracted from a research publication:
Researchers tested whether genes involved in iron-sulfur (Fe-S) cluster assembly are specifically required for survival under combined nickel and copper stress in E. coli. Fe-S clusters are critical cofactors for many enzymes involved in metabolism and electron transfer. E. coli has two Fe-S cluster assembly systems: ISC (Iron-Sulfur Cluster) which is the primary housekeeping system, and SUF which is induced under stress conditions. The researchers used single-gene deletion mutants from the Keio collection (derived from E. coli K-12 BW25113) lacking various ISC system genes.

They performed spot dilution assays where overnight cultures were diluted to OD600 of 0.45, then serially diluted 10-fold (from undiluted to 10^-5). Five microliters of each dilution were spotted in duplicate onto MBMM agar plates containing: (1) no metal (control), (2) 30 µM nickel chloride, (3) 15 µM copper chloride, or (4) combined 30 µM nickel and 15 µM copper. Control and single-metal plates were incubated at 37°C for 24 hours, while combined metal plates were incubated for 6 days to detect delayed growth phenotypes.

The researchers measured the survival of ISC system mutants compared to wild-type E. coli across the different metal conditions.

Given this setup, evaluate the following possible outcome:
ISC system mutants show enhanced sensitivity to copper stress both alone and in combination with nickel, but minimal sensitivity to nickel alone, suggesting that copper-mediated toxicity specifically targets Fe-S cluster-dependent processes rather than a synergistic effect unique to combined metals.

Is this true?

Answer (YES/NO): NO